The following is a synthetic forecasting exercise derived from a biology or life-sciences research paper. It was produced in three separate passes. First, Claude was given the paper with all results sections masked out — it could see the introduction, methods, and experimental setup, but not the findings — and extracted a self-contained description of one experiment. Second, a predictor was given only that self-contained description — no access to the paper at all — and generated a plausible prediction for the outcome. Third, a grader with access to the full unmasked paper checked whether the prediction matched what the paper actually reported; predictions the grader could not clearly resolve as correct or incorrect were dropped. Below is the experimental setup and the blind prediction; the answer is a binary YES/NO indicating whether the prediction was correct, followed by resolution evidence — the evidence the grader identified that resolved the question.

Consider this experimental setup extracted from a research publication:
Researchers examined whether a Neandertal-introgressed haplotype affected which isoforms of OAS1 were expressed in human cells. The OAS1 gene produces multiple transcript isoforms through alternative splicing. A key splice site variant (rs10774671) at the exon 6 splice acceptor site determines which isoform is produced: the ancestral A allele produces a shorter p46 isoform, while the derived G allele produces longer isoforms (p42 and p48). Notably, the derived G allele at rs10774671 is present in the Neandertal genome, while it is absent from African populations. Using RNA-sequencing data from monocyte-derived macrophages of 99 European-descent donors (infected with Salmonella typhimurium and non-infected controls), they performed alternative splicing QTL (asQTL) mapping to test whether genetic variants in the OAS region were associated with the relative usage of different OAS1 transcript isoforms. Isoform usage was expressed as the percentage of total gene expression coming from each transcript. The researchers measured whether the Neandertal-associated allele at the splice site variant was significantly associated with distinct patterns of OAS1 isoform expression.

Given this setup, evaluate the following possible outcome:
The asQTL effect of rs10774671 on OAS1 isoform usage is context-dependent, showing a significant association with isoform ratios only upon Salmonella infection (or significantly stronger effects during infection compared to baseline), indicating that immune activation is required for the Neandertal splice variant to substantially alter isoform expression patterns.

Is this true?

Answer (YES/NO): NO